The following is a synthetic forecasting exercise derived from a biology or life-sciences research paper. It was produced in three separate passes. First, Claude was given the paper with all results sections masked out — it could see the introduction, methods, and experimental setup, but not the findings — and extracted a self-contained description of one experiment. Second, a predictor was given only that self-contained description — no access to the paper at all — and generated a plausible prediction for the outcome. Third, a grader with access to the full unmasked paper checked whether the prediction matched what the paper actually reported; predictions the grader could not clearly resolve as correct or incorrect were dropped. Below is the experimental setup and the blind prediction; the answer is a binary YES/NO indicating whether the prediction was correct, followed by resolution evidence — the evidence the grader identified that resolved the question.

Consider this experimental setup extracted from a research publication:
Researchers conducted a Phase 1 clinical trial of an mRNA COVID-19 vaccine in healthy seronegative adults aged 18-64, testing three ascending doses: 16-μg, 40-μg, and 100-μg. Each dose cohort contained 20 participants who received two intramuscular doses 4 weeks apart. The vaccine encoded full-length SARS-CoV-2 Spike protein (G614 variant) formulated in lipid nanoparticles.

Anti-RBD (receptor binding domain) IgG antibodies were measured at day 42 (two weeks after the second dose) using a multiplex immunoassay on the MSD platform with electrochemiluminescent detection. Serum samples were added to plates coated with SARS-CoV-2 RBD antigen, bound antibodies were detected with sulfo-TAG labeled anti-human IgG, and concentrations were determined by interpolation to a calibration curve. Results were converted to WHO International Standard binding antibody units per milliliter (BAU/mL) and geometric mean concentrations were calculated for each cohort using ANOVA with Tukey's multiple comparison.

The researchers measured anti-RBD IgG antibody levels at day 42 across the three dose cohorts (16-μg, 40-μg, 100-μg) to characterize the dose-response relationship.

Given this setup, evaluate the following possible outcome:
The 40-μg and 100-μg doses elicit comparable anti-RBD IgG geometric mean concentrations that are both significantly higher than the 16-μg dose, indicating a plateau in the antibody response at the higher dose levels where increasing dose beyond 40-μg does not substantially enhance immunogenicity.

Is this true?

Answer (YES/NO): NO